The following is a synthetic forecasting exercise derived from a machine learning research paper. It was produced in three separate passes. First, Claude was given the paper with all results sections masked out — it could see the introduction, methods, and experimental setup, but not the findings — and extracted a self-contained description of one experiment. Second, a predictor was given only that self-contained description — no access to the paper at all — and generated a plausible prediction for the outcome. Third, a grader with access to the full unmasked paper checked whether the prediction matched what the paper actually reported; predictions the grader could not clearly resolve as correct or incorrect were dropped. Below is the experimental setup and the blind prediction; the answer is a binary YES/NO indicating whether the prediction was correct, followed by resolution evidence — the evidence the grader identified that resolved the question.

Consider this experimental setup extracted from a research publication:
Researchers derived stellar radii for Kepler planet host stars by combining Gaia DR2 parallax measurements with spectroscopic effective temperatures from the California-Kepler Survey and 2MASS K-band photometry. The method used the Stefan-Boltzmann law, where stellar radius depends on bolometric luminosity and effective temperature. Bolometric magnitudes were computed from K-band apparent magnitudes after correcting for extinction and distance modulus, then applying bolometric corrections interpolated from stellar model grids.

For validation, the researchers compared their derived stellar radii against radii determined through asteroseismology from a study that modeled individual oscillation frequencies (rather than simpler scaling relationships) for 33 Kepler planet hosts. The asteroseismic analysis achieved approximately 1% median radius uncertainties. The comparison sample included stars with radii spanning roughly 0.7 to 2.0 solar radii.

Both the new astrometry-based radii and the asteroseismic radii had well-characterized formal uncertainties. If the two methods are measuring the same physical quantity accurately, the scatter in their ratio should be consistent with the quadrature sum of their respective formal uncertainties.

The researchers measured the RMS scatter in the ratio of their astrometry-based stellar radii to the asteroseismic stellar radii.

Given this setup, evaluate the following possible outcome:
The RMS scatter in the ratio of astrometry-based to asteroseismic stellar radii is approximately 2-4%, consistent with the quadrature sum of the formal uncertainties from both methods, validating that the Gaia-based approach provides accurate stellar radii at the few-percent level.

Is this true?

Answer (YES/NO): YES